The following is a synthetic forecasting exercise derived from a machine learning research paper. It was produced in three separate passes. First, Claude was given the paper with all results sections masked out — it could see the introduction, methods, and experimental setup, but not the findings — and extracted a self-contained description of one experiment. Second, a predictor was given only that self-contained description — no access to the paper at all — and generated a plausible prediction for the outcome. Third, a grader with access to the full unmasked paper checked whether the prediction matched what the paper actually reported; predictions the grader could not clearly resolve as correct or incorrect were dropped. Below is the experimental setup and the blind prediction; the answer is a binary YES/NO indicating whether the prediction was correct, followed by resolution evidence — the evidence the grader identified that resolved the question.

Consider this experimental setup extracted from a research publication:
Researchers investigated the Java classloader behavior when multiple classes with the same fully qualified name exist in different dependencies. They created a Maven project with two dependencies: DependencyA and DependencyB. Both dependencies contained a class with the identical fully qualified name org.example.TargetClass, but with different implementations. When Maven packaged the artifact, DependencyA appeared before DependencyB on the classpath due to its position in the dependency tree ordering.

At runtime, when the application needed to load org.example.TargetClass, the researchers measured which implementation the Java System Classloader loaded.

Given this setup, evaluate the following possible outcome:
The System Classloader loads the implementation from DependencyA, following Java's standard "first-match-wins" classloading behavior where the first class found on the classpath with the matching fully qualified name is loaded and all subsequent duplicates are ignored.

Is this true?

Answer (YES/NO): YES